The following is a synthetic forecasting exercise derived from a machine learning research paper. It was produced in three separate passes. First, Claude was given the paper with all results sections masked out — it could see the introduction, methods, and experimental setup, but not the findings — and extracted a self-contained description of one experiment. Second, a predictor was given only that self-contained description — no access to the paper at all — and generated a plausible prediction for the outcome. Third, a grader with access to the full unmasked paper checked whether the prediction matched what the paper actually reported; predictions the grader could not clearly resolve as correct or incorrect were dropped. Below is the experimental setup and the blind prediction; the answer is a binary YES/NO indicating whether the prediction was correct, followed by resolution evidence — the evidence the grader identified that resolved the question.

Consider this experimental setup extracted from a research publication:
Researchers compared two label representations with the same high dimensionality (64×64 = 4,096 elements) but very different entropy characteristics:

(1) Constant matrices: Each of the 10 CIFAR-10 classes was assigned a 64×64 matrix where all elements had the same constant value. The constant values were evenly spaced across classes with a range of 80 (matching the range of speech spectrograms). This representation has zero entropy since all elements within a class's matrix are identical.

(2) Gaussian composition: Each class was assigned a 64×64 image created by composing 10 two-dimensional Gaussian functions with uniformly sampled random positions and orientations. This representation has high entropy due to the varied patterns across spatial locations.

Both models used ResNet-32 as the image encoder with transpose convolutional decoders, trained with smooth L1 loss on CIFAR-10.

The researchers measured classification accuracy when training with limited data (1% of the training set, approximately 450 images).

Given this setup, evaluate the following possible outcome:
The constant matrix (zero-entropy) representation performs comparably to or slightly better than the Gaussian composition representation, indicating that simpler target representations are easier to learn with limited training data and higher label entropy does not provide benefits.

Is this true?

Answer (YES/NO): NO